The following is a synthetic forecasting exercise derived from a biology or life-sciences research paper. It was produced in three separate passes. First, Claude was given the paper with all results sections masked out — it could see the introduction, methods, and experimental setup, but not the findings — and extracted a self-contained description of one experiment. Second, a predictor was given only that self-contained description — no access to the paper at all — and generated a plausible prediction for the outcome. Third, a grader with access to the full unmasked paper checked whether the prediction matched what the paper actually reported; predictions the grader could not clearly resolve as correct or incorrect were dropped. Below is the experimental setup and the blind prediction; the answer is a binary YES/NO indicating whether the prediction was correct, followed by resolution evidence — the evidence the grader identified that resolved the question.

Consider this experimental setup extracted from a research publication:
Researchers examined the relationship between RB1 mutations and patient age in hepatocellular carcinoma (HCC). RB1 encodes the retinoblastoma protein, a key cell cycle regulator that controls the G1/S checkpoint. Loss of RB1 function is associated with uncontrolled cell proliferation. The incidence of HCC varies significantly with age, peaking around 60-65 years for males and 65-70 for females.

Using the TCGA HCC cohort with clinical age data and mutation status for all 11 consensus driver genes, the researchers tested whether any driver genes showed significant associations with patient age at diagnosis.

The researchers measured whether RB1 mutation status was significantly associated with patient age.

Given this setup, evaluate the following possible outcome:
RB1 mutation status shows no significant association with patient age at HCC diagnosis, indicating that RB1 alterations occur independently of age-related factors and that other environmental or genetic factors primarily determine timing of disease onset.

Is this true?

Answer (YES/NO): NO